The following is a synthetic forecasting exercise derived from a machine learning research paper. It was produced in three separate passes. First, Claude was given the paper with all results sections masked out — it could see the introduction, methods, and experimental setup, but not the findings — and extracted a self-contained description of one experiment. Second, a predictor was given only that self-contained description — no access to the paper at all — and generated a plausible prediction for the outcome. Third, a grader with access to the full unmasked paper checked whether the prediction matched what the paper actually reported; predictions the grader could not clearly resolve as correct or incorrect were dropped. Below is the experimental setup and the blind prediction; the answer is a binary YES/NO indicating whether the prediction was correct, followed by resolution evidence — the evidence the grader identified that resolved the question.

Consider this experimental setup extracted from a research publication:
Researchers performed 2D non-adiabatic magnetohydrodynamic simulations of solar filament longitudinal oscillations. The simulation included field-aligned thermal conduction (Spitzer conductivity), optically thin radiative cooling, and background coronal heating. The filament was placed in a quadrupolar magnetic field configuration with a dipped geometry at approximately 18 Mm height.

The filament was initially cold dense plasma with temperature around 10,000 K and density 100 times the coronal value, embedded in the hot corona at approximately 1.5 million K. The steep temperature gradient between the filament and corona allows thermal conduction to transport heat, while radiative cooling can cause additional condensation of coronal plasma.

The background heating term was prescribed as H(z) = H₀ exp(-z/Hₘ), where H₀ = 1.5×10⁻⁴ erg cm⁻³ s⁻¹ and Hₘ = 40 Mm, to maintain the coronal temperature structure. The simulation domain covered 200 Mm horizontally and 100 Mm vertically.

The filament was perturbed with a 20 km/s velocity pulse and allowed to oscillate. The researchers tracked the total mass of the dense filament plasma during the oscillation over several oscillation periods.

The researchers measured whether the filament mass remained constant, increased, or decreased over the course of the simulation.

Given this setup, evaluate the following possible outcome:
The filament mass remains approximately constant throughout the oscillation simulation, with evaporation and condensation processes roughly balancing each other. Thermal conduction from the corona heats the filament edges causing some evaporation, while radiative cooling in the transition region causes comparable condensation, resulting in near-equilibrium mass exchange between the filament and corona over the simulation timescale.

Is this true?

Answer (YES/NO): YES